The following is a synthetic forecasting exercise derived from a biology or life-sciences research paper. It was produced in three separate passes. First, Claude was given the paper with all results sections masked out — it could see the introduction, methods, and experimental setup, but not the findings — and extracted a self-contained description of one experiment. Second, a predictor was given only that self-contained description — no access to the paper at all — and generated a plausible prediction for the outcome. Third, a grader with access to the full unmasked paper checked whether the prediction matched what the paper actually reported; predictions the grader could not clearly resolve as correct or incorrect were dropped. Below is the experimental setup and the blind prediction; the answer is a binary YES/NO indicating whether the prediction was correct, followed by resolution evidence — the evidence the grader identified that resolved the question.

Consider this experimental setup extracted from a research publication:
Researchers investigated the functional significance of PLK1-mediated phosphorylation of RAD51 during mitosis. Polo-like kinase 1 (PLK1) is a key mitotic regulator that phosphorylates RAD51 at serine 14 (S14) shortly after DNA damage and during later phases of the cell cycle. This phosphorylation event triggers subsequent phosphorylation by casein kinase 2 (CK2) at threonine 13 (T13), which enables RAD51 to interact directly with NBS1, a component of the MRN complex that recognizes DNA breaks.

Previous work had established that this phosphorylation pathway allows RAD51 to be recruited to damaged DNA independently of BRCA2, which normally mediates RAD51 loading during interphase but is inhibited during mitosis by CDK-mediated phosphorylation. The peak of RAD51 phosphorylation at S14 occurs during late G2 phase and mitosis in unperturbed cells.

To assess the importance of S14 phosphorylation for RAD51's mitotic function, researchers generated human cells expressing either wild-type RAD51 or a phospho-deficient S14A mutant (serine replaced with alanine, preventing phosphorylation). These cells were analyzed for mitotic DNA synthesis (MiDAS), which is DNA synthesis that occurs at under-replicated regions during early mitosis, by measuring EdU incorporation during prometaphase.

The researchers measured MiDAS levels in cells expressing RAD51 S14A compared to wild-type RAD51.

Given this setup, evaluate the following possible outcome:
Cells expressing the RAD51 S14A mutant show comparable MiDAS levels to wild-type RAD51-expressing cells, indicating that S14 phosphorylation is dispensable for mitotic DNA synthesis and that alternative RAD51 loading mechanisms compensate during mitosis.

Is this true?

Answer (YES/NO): NO